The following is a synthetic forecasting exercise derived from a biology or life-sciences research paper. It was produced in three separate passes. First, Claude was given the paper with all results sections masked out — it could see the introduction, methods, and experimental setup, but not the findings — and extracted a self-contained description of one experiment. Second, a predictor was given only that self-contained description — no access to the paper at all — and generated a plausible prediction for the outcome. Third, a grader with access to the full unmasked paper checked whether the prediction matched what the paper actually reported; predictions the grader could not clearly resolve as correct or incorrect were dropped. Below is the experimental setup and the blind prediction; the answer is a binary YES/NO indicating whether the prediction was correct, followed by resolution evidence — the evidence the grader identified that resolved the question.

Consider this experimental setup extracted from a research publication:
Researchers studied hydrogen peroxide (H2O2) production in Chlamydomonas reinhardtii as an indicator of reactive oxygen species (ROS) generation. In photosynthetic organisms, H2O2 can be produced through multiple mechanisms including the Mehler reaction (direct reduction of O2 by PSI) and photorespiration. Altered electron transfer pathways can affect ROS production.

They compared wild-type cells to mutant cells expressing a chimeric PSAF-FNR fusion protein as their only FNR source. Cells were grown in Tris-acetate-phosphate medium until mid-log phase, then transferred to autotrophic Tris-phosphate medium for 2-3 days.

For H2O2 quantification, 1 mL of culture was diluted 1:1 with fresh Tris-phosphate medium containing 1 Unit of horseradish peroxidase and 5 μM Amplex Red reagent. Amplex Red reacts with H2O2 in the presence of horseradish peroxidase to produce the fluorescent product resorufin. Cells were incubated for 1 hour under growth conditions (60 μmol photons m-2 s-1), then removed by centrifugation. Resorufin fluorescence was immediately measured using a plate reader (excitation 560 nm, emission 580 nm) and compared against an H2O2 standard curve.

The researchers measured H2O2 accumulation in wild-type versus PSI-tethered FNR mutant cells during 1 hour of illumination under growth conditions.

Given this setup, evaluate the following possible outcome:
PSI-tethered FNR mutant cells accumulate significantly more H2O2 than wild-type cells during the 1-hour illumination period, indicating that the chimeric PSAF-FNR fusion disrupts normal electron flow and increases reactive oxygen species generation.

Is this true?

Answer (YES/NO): NO